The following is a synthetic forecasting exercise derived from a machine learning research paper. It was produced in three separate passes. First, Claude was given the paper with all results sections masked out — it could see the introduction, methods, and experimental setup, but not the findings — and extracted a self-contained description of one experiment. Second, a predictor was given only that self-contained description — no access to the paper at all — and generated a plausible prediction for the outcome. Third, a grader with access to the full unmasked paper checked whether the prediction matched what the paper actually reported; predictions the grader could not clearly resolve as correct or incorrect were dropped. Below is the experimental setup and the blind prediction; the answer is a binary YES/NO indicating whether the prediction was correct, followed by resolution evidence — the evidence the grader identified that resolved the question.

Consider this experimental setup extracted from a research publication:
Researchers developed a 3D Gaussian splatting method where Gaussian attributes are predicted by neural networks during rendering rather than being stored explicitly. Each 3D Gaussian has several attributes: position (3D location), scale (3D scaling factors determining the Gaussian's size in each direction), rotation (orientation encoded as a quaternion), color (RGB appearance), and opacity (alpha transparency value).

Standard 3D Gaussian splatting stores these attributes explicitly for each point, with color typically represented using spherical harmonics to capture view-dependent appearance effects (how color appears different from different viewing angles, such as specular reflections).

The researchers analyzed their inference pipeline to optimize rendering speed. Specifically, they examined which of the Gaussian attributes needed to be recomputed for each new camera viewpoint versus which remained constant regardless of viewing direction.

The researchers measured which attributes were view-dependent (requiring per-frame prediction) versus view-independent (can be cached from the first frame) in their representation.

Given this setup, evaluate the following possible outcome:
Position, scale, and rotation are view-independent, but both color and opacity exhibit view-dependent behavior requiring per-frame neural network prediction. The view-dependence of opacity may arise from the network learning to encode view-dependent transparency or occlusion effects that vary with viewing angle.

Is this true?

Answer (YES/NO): NO